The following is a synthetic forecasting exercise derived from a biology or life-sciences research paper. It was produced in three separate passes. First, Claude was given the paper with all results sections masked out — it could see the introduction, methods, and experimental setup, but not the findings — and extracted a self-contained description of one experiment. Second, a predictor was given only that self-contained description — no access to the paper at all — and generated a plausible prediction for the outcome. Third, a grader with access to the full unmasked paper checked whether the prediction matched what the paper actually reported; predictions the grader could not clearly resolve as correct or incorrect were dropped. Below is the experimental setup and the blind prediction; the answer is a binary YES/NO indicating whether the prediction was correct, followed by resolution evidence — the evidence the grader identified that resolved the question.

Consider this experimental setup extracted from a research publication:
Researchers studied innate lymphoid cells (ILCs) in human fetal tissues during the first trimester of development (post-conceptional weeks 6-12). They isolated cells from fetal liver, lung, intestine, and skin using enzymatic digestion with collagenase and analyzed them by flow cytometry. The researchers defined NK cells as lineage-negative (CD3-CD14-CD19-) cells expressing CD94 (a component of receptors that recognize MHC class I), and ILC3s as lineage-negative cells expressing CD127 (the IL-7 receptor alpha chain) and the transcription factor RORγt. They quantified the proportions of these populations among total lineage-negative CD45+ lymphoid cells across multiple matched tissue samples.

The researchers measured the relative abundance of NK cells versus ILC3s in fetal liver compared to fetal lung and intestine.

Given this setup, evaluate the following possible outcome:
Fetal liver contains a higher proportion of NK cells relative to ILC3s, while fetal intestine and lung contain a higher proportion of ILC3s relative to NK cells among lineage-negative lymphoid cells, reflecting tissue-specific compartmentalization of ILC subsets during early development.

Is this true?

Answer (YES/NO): NO